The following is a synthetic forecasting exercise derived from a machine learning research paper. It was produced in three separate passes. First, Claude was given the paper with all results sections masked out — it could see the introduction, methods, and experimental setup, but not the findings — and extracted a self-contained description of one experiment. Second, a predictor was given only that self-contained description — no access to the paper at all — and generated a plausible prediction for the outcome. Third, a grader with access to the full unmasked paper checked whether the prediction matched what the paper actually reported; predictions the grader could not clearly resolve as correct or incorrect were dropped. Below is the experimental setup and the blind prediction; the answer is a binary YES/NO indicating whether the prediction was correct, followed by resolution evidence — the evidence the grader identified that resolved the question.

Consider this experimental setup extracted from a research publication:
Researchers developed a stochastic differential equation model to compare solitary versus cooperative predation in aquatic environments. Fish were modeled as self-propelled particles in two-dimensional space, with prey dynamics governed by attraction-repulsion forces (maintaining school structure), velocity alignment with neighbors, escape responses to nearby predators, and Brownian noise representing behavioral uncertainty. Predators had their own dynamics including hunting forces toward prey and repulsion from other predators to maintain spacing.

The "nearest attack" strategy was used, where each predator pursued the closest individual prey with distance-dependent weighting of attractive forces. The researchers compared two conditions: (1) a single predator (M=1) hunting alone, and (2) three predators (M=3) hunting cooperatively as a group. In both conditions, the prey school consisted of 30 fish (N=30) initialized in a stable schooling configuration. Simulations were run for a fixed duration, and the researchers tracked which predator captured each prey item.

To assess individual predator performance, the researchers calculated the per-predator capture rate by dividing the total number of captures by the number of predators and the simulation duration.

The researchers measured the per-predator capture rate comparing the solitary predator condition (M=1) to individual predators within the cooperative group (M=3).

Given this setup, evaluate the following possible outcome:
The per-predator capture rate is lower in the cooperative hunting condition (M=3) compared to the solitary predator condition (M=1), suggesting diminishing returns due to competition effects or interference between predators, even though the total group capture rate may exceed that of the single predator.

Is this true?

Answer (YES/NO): NO